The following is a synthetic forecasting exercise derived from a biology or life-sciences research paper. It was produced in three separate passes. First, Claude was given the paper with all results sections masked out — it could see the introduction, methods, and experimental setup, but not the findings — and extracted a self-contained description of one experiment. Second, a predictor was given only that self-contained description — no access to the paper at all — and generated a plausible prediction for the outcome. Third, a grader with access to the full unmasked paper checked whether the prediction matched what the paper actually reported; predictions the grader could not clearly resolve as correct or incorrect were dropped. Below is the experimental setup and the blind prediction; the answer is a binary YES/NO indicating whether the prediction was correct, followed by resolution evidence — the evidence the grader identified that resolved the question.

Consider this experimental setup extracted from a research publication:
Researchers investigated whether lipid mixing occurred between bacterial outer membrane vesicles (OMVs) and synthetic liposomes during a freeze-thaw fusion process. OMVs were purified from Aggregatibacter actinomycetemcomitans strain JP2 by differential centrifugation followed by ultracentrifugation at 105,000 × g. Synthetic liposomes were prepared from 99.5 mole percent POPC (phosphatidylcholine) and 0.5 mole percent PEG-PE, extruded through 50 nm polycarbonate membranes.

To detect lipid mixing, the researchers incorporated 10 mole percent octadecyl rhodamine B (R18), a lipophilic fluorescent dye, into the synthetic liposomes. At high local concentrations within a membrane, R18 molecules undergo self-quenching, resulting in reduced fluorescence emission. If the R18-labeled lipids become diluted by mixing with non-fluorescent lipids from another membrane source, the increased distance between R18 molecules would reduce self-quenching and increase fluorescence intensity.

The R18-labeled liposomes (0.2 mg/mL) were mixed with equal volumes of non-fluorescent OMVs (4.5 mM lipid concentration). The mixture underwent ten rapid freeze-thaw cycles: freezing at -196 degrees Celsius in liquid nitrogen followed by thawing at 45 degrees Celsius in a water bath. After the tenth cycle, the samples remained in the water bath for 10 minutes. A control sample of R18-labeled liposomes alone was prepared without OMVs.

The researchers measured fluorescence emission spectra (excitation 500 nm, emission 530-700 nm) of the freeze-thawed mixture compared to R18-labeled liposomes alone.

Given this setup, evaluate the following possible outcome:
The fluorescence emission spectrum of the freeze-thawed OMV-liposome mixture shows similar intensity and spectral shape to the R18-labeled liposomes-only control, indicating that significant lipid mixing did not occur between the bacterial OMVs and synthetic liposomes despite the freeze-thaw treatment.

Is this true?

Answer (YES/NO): NO